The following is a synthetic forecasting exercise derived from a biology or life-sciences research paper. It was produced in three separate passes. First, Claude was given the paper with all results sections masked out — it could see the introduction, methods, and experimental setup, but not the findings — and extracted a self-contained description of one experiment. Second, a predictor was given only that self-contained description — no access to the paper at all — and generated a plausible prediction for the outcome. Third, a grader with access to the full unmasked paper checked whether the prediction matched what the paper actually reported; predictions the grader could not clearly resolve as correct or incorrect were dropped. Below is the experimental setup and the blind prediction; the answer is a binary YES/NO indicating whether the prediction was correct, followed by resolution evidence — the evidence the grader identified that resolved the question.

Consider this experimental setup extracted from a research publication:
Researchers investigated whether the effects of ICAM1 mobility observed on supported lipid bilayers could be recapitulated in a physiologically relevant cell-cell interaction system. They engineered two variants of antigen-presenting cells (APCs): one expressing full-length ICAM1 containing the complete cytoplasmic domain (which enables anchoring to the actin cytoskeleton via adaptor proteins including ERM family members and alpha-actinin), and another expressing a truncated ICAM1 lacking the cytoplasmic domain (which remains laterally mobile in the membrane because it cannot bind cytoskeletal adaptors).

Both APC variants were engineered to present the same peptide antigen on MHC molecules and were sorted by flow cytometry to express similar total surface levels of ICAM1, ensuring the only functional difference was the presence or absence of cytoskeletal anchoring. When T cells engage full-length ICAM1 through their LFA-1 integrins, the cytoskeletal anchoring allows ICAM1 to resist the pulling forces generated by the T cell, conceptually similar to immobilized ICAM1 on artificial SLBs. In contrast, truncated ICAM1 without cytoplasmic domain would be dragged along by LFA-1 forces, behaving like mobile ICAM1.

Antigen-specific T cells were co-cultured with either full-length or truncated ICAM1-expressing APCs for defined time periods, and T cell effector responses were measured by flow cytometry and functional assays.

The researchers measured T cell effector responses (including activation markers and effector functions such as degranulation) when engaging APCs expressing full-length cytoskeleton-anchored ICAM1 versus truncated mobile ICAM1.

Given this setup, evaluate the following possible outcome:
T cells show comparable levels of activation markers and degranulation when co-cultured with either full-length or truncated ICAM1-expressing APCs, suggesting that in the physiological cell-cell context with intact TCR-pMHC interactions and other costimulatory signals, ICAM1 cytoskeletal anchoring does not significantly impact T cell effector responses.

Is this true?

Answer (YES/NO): NO